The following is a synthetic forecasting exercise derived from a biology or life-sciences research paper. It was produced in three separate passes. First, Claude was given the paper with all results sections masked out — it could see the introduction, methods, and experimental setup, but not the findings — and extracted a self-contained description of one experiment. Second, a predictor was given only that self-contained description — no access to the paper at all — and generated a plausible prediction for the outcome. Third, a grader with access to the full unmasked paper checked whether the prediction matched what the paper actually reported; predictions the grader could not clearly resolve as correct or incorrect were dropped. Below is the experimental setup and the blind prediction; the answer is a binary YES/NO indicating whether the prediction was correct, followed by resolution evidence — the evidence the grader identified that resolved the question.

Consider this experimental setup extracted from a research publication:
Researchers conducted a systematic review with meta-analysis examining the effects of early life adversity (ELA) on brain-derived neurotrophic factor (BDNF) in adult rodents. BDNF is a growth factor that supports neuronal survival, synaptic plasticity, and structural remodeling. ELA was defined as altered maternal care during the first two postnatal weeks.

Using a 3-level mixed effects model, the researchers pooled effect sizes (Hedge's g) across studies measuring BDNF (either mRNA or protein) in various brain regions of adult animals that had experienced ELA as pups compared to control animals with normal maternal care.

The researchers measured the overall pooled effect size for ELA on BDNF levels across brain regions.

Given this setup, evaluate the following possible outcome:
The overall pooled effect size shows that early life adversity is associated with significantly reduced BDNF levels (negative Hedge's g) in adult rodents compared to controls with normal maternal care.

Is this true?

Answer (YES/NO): NO